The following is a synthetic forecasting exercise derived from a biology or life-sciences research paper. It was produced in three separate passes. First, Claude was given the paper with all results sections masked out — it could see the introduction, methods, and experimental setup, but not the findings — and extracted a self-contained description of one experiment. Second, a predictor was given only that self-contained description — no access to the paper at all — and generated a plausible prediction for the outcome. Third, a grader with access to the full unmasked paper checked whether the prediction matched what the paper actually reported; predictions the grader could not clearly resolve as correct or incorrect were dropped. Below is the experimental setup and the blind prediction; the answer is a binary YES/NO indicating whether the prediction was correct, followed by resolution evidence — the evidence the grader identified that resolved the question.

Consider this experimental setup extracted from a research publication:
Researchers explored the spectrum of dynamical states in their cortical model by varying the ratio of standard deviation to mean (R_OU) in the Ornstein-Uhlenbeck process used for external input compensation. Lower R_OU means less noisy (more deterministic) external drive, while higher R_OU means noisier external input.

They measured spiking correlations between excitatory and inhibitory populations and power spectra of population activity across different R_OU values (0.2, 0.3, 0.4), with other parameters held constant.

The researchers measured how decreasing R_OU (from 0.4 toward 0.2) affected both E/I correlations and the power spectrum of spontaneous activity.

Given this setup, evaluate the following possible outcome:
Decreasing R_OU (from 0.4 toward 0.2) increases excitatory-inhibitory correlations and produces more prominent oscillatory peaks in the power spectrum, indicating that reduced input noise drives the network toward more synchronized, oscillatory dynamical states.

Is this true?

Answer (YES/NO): NO